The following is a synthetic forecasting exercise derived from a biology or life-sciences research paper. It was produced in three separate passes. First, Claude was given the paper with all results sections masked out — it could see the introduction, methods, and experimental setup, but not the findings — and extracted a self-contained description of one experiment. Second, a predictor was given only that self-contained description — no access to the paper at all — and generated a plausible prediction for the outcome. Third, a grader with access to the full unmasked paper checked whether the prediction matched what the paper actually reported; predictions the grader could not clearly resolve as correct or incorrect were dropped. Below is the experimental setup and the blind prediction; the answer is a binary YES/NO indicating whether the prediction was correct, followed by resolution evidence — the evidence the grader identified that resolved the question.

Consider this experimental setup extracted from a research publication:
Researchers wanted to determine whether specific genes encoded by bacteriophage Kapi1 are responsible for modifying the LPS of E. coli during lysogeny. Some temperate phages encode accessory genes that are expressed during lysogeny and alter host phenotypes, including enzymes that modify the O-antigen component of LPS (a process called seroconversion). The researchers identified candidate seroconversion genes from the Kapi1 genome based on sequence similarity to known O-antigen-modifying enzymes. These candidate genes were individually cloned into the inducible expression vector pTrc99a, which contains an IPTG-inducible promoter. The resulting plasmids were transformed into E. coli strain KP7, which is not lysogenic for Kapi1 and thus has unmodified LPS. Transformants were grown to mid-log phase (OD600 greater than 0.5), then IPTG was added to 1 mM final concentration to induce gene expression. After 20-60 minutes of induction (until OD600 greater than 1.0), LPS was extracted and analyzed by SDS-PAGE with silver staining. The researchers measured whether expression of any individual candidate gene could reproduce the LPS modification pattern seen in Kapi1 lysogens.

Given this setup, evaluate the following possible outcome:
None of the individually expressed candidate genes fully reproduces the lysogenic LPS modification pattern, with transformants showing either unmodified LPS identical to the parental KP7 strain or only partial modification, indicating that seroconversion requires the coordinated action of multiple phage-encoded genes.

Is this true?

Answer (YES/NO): YES